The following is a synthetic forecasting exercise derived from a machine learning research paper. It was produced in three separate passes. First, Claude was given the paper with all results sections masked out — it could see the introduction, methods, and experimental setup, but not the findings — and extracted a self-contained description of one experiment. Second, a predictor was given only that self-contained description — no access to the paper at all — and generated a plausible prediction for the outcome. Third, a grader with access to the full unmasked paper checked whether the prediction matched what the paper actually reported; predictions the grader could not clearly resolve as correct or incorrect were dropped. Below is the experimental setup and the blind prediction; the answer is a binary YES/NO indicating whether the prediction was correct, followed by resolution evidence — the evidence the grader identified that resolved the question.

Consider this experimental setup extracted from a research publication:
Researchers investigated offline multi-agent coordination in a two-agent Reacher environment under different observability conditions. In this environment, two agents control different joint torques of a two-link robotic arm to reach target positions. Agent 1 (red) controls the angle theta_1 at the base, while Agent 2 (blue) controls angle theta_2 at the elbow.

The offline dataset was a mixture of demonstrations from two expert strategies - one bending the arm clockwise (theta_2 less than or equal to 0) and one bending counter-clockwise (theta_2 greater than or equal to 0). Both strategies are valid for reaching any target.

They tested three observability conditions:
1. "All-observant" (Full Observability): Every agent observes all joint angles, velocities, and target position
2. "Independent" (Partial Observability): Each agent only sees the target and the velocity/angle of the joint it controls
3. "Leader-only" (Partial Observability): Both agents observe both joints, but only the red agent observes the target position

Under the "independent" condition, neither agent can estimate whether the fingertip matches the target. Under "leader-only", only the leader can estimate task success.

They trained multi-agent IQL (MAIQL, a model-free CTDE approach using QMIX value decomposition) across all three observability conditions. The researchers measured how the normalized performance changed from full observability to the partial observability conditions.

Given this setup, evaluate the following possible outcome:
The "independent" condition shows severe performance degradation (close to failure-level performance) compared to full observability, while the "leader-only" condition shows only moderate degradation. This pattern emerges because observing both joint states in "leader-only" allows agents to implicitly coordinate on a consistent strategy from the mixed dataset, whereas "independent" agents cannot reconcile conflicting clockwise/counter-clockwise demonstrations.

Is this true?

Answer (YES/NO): NO